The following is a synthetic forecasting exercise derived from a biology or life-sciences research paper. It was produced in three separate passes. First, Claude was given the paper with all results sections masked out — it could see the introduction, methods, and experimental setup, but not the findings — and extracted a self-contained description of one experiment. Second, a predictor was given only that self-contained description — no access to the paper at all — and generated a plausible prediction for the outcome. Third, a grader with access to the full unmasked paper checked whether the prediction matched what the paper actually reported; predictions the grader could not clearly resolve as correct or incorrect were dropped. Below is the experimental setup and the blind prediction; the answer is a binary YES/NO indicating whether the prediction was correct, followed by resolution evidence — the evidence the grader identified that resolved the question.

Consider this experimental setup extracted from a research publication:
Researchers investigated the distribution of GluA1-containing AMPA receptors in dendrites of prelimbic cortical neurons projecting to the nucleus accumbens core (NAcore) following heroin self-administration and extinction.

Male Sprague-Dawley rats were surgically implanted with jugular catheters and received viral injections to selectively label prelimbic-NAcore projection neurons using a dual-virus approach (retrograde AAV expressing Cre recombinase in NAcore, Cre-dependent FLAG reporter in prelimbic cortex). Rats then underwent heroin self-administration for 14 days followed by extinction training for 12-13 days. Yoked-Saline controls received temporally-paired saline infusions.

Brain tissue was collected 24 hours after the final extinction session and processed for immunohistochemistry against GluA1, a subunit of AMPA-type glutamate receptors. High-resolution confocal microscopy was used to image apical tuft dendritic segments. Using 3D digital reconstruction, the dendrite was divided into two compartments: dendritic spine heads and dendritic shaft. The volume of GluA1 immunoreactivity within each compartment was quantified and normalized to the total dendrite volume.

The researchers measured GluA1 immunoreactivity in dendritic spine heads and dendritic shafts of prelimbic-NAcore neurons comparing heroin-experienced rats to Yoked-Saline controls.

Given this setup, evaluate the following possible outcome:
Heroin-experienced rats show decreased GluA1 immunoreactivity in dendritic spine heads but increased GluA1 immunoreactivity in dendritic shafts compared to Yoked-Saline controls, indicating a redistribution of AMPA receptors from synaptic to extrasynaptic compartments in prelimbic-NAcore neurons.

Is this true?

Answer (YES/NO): NO